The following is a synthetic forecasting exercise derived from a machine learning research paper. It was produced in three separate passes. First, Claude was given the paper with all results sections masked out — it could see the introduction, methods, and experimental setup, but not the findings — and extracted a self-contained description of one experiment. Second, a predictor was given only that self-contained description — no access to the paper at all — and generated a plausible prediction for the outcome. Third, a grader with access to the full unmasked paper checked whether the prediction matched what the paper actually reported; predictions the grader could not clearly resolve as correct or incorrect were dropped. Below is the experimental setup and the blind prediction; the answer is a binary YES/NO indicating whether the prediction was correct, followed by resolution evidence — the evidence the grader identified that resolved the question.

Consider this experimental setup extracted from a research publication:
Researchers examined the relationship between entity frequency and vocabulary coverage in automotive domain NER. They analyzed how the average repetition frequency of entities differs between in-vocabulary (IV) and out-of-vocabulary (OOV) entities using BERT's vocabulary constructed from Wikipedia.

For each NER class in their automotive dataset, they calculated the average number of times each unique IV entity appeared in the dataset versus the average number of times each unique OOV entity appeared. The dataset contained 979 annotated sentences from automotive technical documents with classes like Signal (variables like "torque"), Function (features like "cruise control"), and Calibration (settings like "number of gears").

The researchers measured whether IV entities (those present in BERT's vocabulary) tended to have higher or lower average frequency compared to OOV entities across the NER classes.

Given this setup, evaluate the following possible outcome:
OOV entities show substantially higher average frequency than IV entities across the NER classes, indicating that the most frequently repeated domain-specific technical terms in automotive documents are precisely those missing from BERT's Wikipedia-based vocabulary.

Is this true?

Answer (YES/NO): NO